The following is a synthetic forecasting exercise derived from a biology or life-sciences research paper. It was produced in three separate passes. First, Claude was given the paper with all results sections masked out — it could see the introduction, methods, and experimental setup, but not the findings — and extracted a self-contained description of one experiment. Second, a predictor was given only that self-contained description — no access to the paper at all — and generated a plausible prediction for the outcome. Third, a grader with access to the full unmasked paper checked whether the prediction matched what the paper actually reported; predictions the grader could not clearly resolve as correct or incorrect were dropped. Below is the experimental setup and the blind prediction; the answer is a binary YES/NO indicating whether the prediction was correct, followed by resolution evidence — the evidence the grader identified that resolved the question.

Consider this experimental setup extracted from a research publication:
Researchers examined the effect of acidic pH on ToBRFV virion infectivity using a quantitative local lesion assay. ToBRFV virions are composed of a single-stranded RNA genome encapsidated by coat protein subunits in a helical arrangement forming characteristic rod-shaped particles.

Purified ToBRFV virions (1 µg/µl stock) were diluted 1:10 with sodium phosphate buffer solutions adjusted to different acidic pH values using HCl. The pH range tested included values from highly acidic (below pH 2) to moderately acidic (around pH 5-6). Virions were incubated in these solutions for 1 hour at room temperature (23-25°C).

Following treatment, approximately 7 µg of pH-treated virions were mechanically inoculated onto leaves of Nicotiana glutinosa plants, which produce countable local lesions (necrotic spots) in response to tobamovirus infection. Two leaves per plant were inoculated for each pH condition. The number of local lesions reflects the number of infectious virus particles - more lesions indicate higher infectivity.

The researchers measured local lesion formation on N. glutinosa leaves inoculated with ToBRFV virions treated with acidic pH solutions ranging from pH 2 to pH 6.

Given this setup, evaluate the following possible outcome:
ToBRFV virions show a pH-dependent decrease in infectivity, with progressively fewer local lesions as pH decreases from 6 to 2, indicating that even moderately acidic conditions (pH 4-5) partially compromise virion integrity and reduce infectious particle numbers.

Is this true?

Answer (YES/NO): NO